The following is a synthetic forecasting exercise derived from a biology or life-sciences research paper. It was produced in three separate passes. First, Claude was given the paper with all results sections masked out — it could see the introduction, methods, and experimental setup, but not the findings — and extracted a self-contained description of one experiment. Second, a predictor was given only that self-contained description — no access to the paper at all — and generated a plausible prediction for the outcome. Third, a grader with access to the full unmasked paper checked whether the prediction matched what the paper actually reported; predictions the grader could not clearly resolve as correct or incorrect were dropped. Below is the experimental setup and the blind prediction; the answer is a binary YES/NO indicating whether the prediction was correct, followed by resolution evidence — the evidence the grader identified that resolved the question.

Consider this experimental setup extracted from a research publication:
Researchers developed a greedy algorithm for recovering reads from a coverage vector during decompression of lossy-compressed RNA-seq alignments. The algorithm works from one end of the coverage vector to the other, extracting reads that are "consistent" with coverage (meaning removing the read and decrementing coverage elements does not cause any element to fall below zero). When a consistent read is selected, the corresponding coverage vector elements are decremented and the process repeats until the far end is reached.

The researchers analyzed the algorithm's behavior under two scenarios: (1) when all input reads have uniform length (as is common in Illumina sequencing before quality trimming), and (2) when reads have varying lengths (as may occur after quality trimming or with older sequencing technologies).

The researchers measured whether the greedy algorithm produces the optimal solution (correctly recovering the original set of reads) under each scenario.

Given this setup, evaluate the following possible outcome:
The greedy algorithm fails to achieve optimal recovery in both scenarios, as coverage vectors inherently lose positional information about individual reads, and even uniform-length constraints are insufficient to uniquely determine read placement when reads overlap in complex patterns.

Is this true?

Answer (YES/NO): NO